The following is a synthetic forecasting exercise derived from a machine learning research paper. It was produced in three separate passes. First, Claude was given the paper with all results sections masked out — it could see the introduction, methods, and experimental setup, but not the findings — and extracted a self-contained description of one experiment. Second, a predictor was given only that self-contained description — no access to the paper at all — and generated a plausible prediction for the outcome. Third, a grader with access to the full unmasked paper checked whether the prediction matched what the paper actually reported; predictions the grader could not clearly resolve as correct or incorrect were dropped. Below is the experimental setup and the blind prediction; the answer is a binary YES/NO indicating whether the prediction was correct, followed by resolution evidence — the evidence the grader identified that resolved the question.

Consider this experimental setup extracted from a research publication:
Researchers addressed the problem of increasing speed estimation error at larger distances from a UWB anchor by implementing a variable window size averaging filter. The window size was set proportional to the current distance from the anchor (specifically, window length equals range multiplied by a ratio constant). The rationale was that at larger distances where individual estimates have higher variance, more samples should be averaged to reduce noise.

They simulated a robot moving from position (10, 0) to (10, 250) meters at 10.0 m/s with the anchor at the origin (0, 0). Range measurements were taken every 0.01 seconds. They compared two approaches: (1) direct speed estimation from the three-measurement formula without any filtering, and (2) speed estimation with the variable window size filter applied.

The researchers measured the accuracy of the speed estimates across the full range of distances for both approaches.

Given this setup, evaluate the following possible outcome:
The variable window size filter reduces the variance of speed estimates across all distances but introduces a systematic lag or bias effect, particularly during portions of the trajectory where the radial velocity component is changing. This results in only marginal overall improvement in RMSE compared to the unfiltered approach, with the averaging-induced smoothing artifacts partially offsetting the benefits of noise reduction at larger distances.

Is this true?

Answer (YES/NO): NO